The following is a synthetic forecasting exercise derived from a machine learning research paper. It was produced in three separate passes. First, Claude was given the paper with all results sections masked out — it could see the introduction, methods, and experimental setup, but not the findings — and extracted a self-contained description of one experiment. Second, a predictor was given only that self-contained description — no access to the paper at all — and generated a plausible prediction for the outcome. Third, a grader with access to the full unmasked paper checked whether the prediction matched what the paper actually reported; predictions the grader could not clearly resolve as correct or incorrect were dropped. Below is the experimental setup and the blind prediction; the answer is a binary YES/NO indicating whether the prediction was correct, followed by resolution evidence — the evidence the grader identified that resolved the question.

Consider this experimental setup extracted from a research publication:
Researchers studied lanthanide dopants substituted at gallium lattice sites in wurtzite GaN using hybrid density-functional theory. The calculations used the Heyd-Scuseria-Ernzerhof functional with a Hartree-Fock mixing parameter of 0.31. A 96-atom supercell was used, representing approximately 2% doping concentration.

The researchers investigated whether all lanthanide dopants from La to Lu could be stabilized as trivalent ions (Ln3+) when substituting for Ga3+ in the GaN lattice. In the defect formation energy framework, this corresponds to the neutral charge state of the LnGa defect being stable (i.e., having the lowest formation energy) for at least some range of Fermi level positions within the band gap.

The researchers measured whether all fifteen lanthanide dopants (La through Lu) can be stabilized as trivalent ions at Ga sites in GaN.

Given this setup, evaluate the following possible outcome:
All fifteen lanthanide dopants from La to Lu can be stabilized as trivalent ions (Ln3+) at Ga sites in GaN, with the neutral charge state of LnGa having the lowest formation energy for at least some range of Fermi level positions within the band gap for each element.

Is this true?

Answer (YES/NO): YES